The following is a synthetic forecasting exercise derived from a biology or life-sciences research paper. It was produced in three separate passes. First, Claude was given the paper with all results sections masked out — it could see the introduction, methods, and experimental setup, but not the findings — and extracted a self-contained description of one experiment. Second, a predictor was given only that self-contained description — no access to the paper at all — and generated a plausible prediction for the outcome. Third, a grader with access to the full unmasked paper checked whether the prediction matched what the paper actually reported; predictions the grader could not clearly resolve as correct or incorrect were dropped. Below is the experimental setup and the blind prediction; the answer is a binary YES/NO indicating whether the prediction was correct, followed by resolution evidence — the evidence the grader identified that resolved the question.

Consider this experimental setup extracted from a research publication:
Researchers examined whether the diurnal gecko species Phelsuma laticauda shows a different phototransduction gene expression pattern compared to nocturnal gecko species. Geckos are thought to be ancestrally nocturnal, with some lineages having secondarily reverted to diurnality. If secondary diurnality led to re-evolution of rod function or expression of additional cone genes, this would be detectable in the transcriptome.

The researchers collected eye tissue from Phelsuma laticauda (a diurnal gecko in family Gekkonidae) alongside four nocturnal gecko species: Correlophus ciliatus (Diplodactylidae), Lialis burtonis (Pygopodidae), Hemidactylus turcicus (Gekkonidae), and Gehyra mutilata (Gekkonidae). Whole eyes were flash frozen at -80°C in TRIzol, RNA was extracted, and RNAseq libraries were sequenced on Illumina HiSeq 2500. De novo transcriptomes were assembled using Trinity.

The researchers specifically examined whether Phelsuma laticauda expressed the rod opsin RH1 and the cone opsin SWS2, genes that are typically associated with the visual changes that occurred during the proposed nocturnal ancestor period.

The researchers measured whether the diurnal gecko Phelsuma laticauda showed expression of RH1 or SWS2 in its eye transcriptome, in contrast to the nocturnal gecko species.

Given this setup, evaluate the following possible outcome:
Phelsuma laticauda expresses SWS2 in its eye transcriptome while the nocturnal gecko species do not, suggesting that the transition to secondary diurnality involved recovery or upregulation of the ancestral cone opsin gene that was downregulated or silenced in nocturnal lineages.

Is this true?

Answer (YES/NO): NO